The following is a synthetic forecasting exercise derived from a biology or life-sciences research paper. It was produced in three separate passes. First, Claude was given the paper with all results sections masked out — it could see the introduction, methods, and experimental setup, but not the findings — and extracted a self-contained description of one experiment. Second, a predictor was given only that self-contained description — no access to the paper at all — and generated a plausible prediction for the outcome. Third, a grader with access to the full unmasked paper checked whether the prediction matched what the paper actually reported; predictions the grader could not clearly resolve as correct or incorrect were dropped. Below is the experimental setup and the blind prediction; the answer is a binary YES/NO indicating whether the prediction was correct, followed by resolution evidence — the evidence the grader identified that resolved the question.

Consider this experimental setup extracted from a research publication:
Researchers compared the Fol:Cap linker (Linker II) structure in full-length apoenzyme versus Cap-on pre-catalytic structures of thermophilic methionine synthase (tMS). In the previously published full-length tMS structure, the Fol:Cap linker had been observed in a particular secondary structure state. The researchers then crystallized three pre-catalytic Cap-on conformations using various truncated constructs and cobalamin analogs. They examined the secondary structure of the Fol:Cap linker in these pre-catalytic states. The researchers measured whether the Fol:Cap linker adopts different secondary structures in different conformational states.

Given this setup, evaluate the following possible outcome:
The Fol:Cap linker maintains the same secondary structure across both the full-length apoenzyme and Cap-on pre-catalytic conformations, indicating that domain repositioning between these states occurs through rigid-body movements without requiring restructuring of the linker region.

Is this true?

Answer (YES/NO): NO